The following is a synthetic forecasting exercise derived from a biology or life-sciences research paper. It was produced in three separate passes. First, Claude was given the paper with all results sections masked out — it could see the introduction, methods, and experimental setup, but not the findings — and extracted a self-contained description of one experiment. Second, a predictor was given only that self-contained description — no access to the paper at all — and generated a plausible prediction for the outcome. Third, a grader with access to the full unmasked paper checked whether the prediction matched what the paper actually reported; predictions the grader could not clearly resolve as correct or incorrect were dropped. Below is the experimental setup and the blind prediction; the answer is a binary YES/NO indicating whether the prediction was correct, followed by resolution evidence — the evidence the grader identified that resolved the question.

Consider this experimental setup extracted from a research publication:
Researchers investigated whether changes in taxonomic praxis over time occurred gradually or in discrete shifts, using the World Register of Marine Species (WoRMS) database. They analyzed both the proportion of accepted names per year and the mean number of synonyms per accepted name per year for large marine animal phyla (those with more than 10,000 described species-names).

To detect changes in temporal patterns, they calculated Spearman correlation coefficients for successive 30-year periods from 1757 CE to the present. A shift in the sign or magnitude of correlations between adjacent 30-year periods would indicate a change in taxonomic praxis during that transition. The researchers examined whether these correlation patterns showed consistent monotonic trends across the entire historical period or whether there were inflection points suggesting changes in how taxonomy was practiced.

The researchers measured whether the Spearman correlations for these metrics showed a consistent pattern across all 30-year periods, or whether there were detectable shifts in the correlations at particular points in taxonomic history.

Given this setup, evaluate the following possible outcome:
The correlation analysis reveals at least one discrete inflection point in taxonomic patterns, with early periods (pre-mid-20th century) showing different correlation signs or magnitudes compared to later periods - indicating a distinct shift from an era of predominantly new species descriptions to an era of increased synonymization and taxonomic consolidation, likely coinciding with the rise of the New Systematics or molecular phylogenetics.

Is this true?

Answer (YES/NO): NO